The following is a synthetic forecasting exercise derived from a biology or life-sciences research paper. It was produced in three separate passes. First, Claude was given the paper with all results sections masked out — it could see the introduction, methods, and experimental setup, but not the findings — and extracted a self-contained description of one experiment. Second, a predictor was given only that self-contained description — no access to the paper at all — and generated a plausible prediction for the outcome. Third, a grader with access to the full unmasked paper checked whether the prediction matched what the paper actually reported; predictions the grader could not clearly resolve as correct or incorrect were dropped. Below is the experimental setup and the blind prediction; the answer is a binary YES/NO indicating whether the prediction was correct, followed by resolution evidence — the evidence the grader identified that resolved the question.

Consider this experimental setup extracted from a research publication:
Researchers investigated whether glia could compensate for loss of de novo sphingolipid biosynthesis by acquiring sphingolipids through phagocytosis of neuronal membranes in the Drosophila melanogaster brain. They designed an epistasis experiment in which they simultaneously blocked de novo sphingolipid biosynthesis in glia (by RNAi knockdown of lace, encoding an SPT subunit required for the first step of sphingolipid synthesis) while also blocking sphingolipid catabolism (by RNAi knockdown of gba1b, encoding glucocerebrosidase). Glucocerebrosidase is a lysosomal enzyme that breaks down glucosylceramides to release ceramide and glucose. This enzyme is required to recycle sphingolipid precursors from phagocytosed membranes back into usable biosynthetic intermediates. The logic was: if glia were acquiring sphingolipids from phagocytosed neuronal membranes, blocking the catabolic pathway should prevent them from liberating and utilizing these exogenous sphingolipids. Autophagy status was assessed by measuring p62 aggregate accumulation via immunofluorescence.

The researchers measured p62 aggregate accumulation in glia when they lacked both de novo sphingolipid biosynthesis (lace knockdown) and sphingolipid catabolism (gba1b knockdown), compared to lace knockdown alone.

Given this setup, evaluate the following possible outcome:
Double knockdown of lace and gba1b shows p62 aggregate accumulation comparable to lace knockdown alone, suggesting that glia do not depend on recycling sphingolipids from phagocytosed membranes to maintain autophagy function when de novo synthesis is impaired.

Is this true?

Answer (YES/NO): NO